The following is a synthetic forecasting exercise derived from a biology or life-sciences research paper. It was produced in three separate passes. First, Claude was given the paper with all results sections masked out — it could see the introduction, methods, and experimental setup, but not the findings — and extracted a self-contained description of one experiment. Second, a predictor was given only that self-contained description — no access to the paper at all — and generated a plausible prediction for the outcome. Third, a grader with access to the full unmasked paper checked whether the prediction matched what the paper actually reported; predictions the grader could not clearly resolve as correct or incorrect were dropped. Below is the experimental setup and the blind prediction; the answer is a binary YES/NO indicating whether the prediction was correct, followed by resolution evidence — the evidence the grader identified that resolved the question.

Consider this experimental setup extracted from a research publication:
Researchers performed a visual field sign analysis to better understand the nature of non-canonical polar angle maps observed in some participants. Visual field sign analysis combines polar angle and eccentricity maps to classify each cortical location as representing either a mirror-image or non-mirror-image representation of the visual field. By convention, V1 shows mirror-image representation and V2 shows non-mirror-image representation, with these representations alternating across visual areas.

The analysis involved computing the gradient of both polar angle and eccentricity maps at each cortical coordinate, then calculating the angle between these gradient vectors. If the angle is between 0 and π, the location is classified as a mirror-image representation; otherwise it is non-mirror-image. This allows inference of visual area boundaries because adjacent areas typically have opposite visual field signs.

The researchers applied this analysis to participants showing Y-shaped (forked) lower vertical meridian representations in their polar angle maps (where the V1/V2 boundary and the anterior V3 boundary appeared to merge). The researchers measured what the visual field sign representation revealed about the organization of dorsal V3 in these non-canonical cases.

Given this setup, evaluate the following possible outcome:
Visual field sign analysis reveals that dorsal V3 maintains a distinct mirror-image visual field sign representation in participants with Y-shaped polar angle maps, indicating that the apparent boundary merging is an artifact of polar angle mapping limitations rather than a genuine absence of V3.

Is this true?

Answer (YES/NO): NO